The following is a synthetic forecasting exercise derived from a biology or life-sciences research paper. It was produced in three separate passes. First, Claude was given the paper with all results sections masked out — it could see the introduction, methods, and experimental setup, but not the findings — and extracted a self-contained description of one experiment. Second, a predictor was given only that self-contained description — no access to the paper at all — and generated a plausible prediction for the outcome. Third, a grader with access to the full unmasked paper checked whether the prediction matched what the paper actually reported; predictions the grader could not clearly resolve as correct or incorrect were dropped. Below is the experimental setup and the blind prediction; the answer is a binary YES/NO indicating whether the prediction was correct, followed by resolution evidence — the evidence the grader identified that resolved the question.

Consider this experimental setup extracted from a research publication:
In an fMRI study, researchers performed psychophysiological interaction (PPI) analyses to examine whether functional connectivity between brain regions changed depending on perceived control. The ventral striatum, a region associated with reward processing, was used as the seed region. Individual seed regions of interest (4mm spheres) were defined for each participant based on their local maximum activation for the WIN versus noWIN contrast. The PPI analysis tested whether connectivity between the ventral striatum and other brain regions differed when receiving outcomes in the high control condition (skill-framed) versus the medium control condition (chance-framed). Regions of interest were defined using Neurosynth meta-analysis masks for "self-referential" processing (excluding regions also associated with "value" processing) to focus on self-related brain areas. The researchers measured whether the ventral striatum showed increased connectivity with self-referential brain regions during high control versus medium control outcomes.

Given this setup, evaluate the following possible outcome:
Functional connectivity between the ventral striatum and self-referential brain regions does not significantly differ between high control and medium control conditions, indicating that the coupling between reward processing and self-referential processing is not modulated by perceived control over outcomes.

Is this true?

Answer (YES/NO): NO